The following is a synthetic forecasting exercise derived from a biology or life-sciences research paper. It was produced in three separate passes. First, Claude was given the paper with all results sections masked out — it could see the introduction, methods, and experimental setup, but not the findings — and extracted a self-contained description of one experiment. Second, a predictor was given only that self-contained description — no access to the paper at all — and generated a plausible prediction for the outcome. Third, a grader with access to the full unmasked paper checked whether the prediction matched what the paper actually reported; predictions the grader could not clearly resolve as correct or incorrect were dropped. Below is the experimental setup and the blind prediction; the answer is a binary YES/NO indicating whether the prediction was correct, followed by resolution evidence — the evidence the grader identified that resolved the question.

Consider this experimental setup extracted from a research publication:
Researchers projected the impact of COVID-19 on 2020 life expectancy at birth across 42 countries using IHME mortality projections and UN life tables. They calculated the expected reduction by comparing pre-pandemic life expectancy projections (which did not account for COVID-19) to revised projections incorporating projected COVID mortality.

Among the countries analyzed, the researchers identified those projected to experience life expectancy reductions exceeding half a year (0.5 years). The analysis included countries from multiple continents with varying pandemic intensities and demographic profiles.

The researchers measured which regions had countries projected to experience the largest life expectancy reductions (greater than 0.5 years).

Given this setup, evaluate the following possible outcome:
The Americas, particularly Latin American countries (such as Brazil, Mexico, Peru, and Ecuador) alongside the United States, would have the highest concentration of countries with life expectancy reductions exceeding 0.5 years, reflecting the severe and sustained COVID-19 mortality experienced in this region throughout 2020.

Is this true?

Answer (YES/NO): NO